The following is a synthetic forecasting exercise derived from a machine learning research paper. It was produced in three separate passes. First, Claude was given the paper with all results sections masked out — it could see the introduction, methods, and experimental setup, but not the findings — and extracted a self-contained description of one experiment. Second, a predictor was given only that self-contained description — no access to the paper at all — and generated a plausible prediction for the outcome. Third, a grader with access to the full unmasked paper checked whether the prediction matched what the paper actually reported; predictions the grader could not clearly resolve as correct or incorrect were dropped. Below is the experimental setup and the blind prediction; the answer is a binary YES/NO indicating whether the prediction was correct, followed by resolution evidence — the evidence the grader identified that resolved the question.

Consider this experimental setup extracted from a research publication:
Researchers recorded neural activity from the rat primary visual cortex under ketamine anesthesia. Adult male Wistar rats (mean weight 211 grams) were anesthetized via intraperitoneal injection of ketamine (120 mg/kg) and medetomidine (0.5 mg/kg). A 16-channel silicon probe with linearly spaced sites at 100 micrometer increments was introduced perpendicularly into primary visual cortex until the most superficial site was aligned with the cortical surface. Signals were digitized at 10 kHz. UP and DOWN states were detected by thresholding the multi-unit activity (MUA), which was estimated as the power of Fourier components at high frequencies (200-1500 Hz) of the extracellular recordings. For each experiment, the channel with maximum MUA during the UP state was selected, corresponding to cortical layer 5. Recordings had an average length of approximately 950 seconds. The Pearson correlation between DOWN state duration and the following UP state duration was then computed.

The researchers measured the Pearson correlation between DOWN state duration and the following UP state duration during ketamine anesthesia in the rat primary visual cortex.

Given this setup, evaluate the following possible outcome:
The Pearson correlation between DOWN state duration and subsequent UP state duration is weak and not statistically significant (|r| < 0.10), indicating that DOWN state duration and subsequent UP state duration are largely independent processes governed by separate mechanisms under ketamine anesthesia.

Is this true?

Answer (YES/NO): NO